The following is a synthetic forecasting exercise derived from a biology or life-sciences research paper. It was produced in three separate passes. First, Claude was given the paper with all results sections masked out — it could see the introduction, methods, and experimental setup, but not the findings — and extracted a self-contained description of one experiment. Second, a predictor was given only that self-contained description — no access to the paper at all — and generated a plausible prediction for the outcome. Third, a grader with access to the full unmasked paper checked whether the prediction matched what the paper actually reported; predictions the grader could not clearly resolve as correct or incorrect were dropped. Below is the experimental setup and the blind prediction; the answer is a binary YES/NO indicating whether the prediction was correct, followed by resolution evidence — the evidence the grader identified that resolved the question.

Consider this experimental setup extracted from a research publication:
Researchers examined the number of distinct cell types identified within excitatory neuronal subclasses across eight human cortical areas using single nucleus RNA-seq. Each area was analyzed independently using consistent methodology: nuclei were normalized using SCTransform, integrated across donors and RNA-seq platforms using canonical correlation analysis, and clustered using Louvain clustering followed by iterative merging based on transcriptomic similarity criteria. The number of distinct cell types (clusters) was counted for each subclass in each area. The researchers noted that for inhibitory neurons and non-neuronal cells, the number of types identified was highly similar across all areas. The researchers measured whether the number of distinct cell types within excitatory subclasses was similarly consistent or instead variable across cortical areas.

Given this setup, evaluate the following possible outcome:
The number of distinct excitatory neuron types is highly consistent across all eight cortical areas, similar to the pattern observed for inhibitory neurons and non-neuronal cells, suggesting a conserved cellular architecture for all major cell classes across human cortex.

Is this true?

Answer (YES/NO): NO